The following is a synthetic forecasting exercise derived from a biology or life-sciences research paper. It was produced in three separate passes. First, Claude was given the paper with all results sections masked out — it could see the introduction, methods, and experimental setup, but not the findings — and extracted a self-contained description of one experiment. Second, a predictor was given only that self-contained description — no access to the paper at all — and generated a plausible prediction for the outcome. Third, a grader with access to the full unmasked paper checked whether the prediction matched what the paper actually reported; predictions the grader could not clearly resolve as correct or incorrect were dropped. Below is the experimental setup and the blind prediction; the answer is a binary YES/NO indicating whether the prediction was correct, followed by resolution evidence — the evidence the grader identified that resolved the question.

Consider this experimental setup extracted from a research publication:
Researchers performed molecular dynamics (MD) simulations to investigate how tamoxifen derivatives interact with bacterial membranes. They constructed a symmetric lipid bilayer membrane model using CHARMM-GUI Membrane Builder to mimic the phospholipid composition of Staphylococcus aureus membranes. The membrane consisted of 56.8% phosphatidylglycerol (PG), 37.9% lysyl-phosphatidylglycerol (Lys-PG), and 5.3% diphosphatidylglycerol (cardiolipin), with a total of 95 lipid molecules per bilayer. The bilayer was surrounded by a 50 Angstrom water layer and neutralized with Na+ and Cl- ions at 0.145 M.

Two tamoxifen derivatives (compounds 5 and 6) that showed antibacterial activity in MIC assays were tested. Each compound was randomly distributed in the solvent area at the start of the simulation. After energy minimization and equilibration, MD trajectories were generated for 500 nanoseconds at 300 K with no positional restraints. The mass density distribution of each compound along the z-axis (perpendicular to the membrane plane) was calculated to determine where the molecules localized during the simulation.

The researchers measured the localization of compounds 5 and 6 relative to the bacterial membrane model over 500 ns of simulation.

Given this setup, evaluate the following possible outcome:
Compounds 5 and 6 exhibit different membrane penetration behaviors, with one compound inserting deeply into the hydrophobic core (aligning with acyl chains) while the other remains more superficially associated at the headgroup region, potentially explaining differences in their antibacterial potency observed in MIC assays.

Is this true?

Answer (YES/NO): NO